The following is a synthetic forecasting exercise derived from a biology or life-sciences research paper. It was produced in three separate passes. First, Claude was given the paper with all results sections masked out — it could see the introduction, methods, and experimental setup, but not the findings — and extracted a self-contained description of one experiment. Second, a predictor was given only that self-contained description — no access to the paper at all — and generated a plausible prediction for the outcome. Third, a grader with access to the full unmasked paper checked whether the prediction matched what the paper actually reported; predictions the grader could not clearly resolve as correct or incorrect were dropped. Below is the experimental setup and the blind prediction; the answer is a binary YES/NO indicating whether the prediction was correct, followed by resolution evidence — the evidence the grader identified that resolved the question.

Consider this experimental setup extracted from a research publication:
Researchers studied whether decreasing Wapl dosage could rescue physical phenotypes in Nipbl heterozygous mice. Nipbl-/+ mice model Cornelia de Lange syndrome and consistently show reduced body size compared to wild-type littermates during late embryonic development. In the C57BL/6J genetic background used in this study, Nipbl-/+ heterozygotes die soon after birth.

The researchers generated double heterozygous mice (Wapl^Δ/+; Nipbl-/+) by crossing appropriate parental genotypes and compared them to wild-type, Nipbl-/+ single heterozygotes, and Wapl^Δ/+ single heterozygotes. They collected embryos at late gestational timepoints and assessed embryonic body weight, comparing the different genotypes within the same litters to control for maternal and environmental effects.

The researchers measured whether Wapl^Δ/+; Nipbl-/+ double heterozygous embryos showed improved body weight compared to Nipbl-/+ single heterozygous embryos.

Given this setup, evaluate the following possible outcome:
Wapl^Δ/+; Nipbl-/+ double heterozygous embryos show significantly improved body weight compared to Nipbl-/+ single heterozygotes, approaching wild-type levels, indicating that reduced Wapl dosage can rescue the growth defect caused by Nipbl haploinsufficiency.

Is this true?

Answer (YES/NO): NO